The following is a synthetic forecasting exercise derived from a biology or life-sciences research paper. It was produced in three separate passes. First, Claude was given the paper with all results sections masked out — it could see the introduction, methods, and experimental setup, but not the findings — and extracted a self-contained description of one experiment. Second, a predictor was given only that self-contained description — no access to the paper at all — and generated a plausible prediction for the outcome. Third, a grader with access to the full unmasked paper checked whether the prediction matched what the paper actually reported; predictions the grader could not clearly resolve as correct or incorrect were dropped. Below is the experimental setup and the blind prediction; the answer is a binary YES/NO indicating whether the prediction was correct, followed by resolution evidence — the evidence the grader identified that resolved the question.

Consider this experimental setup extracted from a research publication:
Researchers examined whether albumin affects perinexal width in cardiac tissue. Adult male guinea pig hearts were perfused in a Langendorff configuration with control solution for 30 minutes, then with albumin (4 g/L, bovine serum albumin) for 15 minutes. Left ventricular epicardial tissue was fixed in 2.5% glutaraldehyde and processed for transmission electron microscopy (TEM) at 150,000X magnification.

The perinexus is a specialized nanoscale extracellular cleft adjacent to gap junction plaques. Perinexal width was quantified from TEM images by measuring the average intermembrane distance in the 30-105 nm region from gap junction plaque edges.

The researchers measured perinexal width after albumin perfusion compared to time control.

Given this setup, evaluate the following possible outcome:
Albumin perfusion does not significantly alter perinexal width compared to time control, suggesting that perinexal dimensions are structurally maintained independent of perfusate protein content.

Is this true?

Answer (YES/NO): NO